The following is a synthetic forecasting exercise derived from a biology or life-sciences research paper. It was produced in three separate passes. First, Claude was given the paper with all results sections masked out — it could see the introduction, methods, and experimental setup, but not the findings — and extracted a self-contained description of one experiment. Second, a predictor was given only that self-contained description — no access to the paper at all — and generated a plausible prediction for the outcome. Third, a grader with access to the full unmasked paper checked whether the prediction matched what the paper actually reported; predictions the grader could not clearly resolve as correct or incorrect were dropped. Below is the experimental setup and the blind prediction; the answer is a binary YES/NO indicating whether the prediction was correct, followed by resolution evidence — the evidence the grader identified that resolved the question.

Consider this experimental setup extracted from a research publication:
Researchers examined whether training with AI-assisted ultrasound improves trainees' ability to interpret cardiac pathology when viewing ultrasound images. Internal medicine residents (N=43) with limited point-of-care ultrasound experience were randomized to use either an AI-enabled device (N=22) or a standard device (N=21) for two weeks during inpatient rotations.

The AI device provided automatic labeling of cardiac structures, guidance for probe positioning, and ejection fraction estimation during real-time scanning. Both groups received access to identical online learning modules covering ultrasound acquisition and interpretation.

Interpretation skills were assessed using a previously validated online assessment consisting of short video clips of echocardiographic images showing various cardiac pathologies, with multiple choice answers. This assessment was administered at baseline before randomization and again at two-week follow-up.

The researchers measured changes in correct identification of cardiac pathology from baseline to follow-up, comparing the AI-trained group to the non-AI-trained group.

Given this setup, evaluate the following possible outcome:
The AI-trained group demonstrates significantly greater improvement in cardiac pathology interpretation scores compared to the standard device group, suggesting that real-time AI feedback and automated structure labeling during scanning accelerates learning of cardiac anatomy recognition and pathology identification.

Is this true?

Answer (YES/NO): YES